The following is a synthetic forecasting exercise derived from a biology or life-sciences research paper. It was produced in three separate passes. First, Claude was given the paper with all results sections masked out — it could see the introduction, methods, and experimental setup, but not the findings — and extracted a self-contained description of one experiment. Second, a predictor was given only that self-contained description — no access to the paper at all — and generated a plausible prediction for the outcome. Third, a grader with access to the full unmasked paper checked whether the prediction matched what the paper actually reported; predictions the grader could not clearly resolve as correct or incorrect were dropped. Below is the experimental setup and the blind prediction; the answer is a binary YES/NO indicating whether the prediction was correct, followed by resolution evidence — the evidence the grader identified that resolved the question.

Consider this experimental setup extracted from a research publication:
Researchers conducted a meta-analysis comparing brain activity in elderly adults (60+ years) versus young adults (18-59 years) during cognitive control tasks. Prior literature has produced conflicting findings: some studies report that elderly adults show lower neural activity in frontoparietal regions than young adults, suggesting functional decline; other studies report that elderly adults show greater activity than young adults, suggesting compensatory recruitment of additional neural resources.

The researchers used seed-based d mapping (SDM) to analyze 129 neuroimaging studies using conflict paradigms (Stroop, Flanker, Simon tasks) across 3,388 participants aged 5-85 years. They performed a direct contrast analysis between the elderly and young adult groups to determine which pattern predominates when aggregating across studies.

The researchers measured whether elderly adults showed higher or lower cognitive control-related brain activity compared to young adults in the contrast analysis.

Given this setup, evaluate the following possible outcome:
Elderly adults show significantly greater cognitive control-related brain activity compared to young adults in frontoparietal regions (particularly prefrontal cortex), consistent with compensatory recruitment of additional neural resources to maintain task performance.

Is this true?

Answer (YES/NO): NO